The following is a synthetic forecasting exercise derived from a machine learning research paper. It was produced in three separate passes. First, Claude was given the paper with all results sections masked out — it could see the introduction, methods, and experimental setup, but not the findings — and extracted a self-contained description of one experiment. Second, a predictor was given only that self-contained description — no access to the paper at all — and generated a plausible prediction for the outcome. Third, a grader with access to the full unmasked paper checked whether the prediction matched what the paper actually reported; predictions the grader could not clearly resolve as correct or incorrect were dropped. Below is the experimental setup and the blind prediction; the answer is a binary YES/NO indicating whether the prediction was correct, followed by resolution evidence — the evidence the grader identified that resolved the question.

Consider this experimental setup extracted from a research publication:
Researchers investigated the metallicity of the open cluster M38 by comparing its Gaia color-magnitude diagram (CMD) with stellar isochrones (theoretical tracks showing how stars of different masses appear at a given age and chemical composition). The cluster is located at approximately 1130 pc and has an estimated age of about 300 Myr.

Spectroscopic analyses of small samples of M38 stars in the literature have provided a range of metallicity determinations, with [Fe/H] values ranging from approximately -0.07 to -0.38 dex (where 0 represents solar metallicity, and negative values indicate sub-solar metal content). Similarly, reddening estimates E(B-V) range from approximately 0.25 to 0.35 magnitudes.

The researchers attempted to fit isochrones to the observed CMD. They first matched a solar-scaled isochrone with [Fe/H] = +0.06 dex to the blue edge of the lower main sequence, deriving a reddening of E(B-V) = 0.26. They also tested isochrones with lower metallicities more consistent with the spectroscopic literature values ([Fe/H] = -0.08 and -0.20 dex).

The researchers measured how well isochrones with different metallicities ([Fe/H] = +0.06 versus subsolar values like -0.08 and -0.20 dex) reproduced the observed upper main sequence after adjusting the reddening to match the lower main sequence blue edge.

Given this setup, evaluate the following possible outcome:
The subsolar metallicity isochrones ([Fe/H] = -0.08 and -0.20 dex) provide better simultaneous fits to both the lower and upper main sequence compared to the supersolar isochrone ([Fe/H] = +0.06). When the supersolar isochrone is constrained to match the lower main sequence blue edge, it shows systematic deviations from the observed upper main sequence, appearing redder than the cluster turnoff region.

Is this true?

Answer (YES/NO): NO